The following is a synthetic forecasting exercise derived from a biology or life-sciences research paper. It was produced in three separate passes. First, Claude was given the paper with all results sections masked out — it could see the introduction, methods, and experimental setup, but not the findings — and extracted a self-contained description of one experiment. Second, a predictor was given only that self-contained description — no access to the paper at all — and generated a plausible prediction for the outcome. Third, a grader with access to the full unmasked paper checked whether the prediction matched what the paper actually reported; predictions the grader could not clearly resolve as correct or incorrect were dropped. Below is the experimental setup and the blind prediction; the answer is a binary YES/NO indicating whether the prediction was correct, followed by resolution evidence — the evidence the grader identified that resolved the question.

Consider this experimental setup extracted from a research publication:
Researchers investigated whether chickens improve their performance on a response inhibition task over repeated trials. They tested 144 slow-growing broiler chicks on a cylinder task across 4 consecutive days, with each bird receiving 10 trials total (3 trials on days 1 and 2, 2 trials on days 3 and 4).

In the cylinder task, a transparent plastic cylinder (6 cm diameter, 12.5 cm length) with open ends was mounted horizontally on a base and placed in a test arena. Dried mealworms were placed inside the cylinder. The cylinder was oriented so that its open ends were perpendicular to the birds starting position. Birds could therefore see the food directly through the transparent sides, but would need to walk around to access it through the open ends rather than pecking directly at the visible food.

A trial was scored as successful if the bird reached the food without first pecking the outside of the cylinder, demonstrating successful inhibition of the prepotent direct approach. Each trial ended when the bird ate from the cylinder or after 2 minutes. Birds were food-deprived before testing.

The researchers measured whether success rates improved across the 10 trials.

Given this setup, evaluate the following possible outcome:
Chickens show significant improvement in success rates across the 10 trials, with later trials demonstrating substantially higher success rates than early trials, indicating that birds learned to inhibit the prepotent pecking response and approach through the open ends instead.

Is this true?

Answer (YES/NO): YES